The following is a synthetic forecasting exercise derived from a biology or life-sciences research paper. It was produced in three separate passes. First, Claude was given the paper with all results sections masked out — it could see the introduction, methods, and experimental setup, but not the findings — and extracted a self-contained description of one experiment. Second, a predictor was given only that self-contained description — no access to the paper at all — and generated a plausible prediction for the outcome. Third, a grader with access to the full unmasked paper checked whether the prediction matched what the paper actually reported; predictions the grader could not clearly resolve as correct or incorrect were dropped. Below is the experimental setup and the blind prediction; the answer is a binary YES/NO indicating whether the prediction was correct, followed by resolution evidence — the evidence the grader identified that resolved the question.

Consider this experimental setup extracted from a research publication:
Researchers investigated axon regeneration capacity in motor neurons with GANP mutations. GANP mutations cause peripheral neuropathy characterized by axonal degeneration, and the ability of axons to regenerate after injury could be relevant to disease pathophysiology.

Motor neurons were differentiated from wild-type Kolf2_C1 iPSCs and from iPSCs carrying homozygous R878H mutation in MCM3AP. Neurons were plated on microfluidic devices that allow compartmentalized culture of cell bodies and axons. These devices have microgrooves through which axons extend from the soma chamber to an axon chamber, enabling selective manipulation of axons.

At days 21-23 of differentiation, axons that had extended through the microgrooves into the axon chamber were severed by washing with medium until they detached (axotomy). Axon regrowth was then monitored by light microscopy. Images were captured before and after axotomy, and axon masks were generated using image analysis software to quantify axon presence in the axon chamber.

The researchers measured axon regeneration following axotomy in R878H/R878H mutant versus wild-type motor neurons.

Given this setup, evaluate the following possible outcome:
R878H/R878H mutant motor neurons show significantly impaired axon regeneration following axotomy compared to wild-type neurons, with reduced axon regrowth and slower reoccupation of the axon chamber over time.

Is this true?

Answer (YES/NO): NO